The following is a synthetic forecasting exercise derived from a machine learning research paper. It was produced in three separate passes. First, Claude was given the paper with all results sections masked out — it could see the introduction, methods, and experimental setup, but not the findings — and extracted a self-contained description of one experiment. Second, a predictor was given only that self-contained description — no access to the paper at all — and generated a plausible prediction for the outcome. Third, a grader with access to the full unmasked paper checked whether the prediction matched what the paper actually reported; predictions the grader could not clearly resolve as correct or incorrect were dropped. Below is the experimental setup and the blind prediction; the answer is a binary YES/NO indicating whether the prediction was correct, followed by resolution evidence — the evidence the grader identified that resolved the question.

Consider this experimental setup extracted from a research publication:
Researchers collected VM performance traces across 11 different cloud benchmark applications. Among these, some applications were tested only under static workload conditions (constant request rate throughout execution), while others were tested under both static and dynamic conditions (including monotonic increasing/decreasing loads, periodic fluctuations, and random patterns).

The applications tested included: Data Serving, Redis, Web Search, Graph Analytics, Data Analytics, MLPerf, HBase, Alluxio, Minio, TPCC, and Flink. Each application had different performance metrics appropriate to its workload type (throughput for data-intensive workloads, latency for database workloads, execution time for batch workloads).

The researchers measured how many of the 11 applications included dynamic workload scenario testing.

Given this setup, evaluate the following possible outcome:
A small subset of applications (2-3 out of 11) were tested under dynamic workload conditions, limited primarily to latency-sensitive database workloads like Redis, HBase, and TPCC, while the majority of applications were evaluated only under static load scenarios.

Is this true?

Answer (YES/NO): NO